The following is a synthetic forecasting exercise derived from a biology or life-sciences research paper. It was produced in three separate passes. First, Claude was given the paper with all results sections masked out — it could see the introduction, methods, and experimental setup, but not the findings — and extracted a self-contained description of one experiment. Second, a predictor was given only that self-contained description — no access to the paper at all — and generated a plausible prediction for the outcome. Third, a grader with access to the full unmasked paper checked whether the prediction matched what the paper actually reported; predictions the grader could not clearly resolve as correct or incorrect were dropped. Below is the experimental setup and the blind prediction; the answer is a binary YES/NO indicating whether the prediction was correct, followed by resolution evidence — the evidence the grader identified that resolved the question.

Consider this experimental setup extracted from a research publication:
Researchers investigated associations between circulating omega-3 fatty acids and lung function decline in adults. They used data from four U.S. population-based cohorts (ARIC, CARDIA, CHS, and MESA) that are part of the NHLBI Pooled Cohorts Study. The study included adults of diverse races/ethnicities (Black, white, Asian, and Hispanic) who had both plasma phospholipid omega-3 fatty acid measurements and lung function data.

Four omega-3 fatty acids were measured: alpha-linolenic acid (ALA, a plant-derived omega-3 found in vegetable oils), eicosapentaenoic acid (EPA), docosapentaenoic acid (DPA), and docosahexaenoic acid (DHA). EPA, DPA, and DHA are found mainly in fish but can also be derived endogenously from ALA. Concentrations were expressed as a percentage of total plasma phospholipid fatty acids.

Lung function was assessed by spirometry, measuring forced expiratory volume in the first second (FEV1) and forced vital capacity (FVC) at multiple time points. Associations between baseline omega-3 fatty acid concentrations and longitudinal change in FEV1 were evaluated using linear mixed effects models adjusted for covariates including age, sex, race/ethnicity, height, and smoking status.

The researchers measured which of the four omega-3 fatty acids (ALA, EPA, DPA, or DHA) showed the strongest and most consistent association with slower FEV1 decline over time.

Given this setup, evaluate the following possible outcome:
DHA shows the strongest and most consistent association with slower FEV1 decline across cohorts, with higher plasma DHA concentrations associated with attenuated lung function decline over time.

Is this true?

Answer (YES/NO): YES